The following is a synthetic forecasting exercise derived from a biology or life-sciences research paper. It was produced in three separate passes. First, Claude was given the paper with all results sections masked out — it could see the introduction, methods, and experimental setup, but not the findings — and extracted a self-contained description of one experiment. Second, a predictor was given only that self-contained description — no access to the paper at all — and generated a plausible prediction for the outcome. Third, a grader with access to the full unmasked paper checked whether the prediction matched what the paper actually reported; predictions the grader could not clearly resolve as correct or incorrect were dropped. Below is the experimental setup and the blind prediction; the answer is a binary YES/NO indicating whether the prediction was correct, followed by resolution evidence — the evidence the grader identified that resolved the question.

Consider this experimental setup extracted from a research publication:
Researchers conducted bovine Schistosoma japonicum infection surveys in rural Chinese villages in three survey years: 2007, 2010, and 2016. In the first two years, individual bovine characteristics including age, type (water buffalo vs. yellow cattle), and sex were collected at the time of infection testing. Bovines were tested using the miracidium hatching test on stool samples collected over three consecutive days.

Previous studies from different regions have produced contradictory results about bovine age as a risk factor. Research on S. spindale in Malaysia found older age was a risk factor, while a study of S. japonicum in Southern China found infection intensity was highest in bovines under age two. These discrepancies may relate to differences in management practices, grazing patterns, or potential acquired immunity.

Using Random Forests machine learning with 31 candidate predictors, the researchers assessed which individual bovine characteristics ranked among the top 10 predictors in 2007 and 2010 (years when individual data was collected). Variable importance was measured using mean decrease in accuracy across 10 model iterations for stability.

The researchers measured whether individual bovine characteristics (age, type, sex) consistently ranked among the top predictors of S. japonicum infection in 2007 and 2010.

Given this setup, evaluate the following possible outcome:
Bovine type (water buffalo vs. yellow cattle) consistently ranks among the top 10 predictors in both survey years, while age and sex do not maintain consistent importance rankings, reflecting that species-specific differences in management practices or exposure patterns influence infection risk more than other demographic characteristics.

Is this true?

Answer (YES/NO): NO